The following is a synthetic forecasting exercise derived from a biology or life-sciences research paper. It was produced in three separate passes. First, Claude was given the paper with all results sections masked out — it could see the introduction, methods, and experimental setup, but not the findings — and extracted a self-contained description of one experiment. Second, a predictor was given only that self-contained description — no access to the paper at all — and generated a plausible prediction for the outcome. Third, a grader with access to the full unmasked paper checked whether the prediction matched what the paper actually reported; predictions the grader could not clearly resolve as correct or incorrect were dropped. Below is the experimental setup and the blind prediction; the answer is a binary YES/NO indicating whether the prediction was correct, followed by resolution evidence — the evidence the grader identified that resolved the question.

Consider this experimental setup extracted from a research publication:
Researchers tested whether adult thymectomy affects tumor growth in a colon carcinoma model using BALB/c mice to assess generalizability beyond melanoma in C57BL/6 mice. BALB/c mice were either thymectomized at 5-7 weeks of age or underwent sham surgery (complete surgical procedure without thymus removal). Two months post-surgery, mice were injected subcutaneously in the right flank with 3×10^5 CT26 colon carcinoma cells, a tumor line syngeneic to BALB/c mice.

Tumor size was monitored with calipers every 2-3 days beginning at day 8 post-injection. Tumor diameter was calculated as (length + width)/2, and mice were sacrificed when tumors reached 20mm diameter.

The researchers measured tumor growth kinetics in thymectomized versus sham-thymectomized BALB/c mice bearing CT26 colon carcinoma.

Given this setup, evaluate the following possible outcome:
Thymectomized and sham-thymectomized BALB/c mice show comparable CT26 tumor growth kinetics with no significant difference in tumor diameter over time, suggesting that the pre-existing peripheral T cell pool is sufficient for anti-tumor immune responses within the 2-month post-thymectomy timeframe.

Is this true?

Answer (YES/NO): YES